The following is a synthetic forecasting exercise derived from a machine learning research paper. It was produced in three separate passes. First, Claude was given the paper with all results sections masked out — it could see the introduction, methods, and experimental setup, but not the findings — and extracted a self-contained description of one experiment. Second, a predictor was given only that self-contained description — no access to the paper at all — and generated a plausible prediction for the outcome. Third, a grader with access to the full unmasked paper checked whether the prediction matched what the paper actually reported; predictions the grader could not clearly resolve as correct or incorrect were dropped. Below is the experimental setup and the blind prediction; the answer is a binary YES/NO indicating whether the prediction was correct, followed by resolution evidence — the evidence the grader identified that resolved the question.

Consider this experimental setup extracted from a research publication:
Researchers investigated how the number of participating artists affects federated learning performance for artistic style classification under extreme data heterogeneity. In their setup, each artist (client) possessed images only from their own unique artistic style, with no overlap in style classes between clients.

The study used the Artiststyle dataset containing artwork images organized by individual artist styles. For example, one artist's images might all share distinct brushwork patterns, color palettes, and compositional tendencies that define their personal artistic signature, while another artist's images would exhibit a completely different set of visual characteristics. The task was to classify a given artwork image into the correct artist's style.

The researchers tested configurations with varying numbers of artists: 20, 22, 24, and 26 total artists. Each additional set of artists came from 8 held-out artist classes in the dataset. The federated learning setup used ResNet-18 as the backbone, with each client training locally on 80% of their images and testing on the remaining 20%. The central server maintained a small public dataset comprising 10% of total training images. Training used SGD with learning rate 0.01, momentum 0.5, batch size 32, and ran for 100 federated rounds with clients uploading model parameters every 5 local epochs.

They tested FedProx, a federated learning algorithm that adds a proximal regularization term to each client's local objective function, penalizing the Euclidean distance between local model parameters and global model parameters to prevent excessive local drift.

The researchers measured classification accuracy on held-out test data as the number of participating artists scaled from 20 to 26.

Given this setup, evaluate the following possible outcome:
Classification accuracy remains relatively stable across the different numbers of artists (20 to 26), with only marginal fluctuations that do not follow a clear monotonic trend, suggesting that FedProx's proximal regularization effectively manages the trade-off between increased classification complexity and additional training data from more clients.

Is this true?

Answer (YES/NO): NO